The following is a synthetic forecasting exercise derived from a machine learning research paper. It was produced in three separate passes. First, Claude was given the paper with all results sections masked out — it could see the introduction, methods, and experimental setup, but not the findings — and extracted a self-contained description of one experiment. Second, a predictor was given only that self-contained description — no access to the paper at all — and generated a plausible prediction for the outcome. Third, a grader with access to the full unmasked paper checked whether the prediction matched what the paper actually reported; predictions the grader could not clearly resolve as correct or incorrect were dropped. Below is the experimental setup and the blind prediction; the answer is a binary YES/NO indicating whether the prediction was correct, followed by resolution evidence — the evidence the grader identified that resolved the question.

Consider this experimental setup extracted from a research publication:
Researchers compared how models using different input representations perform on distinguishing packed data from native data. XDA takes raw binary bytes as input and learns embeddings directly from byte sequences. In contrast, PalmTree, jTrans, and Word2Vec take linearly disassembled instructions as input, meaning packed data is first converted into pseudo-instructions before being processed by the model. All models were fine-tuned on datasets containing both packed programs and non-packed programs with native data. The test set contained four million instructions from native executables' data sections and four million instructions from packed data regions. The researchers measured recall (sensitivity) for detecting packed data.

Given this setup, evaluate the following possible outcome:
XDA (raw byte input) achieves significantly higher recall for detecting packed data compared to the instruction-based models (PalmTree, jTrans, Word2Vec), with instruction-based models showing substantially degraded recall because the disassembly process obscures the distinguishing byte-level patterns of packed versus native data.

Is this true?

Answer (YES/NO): NO